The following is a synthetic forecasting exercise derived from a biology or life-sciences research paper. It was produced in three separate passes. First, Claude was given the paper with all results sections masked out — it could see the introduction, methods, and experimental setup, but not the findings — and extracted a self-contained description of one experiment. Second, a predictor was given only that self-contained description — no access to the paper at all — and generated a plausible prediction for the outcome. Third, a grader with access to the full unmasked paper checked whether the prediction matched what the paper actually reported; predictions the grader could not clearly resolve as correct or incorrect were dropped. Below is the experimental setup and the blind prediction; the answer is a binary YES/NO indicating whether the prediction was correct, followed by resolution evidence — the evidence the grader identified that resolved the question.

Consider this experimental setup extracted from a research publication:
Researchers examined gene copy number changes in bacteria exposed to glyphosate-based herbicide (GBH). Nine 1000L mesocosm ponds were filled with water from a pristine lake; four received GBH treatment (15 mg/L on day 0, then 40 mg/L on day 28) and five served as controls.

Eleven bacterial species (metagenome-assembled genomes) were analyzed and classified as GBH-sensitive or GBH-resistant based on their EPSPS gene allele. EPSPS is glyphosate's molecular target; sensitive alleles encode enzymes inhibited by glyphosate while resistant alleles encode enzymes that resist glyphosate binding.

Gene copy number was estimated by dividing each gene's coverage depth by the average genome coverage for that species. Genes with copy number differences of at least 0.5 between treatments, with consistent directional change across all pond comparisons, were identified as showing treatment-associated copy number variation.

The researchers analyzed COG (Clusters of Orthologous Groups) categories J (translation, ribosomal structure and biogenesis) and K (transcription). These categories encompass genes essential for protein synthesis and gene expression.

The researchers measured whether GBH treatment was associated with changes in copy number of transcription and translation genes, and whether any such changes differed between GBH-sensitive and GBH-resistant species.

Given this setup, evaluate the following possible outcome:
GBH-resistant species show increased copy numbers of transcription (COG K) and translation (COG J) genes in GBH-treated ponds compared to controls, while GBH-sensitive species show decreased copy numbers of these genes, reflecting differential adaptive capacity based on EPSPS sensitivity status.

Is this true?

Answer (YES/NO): NO